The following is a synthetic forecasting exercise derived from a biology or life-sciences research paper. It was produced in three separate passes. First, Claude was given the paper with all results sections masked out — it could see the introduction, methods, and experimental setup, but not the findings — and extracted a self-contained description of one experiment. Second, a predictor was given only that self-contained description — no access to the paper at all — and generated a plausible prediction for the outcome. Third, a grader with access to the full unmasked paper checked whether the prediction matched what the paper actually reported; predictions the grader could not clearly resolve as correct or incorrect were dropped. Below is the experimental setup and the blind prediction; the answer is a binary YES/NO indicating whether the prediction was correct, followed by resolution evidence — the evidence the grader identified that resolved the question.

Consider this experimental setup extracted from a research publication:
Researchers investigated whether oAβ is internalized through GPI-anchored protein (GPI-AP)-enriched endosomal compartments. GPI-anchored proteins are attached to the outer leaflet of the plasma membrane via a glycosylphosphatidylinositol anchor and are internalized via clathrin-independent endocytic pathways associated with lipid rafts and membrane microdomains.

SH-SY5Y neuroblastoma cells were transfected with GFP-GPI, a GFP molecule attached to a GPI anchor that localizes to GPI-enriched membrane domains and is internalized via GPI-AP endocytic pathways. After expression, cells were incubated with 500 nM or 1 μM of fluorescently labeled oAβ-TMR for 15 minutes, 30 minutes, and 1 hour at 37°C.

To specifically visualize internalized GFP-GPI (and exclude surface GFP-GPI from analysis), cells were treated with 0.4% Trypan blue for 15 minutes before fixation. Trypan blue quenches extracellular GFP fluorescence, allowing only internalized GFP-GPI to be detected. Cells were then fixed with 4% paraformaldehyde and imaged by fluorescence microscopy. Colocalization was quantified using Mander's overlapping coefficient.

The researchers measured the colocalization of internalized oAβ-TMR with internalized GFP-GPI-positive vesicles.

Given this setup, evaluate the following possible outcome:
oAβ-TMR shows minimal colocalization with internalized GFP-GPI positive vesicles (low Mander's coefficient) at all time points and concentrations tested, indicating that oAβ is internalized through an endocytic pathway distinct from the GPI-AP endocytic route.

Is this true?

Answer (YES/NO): YES